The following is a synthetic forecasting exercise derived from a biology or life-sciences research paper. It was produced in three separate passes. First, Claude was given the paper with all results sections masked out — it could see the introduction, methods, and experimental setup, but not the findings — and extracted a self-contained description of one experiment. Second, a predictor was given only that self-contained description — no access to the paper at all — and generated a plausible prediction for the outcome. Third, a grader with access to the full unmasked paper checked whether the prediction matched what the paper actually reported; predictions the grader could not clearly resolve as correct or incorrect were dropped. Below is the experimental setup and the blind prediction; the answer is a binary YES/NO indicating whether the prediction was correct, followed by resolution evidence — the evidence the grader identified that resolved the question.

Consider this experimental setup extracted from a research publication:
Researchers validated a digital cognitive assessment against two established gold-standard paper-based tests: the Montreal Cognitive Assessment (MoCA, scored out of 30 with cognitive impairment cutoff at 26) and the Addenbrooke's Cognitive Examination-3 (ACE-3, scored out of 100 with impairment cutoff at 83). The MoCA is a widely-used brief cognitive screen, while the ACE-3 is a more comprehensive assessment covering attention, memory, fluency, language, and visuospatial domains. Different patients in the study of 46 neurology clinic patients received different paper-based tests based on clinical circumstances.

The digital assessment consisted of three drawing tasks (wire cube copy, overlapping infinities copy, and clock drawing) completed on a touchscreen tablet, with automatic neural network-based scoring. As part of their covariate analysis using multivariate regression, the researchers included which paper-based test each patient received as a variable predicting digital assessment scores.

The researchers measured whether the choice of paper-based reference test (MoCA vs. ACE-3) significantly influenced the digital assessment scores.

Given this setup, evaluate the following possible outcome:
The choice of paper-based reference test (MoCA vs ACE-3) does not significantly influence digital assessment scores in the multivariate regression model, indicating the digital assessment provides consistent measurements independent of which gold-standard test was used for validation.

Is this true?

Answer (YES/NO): YES